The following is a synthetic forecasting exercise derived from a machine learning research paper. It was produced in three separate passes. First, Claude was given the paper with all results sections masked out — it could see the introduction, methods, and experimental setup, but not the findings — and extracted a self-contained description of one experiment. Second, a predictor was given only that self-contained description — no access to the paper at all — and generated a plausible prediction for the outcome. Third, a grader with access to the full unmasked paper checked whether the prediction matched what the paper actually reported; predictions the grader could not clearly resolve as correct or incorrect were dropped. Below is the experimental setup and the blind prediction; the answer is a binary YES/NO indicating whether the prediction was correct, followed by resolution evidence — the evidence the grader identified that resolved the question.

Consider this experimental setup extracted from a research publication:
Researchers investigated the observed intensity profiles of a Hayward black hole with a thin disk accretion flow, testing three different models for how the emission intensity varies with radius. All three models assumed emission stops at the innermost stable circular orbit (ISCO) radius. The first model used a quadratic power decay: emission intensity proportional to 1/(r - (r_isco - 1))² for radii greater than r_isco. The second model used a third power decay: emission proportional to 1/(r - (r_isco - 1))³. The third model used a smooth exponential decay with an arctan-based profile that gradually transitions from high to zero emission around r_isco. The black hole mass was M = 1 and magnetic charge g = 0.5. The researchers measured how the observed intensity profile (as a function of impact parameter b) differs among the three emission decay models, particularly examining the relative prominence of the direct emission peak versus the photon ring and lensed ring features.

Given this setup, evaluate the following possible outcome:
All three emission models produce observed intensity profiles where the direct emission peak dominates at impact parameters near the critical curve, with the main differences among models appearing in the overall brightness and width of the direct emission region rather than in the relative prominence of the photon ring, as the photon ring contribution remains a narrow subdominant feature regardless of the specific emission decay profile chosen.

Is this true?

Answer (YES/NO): NO